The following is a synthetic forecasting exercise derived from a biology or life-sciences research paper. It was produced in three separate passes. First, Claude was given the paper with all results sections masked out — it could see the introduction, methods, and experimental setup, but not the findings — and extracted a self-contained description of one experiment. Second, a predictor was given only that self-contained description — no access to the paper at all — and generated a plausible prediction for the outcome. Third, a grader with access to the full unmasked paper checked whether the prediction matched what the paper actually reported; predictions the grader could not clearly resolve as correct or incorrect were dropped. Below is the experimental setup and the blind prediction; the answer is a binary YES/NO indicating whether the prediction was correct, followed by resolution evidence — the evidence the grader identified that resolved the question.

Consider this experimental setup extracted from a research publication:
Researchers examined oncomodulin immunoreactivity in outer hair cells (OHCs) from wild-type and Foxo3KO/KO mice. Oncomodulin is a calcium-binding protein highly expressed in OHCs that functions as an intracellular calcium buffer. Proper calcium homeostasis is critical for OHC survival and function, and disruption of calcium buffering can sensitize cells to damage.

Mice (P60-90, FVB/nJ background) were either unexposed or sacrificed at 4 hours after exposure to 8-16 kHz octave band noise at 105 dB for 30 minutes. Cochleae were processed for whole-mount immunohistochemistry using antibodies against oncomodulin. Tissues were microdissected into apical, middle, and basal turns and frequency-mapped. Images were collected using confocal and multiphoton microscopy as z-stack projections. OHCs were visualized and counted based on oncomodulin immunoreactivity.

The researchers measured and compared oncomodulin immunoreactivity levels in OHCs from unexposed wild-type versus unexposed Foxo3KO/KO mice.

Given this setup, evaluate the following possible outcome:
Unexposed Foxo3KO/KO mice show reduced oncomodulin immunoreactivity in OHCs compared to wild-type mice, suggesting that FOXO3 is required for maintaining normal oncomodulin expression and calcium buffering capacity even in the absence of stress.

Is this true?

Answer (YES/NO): NO